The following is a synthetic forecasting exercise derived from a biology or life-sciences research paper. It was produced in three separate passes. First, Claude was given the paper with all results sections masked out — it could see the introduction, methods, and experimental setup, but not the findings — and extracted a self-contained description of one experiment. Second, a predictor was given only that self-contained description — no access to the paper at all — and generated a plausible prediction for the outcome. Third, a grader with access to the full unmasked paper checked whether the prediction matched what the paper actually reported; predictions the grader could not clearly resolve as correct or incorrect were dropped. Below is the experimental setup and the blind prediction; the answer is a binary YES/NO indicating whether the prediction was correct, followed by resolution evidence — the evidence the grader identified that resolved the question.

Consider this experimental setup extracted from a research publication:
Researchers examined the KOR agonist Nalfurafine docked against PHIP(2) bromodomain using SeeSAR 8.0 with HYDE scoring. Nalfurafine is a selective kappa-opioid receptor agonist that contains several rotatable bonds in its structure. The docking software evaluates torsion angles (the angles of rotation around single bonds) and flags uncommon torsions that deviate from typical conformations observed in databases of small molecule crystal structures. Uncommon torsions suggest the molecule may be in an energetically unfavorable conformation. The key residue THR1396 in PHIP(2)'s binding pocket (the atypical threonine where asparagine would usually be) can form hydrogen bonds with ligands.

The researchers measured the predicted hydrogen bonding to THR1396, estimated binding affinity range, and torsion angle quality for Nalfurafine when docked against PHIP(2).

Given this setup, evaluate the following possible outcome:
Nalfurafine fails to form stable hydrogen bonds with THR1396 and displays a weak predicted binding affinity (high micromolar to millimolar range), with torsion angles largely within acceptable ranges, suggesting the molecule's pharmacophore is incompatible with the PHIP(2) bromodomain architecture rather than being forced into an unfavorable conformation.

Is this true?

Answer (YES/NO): NO